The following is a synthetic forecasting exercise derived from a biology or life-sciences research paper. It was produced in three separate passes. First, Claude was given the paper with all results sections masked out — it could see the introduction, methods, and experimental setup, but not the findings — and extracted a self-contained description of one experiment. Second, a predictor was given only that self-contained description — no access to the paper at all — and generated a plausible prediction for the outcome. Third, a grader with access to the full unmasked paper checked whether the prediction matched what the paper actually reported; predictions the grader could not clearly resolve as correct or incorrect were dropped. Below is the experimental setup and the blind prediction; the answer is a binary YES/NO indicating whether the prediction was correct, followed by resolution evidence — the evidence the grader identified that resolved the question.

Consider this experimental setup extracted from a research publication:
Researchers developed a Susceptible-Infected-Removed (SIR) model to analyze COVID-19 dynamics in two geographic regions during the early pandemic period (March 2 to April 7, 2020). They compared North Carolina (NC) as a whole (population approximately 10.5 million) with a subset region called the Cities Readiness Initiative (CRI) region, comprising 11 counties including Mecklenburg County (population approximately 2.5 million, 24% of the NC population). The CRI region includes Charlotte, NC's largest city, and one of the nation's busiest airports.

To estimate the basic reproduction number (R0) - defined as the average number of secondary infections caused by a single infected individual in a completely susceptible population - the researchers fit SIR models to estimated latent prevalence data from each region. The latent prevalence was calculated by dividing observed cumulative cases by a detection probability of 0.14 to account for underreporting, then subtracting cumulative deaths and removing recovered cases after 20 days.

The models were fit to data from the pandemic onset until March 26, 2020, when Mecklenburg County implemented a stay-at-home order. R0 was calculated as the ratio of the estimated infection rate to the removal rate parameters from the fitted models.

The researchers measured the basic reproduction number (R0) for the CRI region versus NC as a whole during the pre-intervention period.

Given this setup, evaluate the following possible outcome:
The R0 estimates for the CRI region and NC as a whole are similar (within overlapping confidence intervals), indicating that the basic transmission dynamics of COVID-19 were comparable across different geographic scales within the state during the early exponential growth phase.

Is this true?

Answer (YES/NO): NO